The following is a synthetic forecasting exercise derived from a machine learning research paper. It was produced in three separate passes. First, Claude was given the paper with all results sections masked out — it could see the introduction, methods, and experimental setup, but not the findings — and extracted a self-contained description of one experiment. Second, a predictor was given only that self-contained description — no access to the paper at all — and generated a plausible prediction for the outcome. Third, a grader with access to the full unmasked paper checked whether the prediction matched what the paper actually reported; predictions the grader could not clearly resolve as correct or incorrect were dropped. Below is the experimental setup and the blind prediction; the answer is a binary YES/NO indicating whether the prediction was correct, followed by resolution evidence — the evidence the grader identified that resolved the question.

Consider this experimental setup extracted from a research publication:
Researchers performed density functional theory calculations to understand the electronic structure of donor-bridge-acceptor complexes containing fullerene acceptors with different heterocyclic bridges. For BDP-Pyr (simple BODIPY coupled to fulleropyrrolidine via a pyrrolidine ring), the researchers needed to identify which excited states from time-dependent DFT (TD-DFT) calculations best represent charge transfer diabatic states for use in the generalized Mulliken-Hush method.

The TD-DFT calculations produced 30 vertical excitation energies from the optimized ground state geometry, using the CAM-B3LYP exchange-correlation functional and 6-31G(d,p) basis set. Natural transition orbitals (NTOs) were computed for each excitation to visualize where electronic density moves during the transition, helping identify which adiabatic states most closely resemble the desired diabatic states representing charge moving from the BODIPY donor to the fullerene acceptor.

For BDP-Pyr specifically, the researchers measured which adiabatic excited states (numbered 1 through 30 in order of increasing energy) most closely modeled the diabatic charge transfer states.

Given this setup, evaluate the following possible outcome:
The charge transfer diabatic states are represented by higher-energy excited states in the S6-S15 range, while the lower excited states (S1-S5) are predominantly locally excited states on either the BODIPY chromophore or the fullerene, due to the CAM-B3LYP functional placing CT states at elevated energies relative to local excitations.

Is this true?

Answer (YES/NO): NO